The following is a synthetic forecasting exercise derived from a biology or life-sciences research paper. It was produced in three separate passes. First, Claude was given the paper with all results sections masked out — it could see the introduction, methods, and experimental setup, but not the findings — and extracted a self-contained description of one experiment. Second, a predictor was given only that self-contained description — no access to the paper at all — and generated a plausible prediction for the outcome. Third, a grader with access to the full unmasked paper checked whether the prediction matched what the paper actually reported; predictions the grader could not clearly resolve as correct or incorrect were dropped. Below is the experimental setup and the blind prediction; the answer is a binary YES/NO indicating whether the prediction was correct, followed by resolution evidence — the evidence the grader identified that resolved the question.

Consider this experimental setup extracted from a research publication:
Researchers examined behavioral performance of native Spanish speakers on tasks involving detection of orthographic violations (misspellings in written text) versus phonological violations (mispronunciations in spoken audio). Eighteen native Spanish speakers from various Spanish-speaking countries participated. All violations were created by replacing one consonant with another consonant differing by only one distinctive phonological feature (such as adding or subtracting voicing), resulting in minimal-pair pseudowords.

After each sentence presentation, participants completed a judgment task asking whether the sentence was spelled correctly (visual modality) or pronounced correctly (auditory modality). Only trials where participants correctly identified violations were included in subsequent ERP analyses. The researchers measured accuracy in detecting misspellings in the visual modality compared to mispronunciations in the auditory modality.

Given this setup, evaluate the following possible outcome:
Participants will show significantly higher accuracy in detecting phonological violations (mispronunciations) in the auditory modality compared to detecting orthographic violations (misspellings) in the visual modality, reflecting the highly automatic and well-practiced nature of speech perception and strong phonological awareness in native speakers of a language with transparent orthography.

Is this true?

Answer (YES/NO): NO